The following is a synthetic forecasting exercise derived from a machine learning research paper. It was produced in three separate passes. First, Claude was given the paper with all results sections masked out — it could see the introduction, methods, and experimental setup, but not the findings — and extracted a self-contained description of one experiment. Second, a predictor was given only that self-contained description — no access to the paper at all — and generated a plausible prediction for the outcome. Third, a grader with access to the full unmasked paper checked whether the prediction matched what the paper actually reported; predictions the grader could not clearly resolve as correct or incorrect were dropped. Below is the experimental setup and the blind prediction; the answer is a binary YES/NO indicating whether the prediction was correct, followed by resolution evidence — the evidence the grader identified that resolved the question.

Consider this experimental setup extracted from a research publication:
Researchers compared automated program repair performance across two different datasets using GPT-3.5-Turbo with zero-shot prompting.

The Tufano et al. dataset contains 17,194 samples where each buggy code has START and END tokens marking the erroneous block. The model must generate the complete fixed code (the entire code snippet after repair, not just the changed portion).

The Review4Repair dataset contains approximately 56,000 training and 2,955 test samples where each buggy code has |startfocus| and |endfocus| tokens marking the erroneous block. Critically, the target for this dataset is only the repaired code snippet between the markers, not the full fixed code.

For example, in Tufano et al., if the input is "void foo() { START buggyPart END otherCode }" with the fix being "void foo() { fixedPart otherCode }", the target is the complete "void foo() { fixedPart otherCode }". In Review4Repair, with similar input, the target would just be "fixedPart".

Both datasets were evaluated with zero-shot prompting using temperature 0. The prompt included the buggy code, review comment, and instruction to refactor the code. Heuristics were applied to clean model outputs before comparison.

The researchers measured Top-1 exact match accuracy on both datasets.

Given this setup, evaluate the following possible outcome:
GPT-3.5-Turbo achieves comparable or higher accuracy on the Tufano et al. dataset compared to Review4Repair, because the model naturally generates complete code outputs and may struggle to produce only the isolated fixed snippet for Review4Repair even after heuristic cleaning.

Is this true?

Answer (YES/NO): YES